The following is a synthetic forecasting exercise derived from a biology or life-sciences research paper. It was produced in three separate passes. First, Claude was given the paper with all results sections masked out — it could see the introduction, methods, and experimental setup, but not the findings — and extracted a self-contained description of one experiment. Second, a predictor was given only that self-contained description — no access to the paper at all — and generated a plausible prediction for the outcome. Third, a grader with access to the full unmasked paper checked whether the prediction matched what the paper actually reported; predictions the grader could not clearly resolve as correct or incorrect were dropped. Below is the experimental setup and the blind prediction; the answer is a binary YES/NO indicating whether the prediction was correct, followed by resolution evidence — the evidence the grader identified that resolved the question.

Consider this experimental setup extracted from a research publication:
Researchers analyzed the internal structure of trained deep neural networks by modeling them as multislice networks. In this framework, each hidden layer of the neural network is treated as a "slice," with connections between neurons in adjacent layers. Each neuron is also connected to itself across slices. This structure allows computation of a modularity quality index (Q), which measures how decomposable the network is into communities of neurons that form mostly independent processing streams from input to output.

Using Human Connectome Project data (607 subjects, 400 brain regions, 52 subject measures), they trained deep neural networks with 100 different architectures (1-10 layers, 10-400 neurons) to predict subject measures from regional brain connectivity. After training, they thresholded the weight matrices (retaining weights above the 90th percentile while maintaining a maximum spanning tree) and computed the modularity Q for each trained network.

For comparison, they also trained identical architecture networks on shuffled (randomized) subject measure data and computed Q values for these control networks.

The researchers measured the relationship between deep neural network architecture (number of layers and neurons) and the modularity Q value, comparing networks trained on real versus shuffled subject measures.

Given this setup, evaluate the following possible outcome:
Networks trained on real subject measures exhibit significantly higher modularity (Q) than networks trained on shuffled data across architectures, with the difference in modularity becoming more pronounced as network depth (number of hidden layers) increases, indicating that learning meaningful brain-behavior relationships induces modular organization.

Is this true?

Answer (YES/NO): NO